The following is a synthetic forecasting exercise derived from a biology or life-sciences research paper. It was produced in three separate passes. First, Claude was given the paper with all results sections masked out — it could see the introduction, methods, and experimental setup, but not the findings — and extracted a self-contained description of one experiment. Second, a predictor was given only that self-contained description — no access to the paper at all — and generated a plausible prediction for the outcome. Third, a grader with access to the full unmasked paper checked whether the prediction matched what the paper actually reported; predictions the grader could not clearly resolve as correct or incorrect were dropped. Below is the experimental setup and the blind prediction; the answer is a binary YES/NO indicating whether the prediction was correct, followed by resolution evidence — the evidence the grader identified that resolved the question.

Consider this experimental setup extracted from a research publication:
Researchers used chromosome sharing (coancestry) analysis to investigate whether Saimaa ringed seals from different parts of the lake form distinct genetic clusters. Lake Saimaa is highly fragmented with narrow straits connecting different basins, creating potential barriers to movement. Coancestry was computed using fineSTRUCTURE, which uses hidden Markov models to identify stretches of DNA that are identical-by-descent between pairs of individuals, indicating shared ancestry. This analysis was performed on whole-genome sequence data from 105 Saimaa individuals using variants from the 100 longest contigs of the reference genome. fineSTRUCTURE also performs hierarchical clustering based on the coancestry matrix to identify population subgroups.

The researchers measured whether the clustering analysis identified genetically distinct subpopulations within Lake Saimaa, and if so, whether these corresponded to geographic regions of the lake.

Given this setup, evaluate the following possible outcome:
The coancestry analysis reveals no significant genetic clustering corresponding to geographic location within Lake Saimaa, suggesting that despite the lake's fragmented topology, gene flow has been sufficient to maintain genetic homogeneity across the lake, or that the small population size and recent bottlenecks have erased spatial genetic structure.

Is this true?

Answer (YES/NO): NO